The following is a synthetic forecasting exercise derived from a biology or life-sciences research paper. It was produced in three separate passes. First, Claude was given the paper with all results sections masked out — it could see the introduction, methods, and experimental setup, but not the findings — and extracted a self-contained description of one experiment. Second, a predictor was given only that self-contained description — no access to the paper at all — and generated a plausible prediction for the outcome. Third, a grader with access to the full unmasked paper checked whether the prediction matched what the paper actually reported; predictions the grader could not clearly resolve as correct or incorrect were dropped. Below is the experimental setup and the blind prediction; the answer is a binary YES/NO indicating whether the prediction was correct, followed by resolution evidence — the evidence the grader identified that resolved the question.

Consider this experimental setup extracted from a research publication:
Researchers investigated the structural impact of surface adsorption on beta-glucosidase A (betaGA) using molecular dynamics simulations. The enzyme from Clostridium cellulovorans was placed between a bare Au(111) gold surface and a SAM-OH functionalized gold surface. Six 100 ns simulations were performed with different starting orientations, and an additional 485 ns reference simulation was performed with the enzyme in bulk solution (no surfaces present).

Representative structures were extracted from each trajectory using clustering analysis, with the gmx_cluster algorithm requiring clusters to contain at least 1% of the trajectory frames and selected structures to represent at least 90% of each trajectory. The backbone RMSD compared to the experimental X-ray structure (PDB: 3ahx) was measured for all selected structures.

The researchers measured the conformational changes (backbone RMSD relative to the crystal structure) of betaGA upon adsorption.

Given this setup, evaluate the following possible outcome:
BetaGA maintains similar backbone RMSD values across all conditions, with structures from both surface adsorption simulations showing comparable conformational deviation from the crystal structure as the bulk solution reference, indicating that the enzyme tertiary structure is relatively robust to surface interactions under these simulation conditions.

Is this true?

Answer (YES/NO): NO